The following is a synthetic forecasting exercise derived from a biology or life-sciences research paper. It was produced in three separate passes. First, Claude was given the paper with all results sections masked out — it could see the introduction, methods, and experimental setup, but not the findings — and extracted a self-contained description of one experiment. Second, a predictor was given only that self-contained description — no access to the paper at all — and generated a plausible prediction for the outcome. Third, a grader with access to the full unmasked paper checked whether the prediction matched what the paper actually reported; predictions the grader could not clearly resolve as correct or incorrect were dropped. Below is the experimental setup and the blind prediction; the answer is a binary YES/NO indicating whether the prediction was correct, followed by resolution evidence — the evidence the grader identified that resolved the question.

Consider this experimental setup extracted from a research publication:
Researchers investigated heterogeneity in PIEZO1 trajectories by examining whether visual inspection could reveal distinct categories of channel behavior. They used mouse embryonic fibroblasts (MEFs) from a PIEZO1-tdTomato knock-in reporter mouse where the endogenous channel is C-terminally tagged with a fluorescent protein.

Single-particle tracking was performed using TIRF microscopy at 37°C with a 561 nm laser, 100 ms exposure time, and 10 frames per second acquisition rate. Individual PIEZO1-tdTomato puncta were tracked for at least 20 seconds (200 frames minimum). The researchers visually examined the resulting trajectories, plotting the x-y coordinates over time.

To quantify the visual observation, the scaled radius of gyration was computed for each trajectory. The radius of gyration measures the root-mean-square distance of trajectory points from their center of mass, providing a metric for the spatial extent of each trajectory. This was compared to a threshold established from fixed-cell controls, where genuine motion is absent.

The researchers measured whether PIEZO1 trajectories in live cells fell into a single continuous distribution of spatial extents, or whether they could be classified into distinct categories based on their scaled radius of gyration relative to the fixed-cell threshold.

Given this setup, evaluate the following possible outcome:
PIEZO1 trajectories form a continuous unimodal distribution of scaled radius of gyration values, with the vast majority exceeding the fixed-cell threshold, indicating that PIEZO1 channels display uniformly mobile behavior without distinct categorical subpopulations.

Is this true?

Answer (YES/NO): NO